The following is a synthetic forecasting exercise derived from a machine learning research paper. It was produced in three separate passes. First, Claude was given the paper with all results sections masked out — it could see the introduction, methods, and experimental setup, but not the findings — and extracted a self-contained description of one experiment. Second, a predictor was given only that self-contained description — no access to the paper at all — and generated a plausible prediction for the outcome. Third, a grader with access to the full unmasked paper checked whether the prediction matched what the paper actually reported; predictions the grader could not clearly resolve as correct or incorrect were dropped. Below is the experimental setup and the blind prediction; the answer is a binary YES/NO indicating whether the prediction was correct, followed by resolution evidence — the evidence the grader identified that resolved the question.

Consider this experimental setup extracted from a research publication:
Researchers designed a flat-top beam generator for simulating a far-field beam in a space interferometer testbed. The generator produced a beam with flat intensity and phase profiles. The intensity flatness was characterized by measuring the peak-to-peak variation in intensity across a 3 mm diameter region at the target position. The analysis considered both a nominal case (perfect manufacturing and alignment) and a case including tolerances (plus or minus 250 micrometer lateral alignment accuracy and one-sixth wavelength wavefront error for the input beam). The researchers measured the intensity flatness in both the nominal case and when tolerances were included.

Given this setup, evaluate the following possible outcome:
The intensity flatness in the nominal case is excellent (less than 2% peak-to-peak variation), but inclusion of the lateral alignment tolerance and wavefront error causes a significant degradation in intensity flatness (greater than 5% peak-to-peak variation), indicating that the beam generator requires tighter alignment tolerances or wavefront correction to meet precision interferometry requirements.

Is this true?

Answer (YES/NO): NO